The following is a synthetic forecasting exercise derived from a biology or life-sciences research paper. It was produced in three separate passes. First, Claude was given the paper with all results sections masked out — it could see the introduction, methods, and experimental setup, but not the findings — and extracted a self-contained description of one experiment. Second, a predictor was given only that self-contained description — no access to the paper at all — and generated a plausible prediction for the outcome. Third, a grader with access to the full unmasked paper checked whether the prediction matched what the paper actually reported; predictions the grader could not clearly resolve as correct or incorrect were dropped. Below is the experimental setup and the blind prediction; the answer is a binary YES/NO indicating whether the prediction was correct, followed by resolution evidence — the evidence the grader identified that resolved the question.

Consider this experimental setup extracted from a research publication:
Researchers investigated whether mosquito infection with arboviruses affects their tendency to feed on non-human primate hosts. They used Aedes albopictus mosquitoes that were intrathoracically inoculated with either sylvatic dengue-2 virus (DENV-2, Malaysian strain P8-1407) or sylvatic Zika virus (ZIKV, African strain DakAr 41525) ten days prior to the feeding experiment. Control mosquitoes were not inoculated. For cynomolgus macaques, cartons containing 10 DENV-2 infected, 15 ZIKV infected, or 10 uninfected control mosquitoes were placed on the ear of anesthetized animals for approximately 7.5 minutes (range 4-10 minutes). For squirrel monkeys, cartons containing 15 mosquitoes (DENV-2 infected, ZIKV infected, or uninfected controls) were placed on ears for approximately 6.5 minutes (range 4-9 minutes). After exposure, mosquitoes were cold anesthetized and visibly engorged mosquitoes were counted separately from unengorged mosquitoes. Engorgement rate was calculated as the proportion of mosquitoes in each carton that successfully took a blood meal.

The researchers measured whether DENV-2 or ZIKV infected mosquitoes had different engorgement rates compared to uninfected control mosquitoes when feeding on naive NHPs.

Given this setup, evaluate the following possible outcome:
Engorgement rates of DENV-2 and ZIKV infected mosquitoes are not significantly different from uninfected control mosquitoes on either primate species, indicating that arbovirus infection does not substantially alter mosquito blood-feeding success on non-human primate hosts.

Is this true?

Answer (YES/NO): NO